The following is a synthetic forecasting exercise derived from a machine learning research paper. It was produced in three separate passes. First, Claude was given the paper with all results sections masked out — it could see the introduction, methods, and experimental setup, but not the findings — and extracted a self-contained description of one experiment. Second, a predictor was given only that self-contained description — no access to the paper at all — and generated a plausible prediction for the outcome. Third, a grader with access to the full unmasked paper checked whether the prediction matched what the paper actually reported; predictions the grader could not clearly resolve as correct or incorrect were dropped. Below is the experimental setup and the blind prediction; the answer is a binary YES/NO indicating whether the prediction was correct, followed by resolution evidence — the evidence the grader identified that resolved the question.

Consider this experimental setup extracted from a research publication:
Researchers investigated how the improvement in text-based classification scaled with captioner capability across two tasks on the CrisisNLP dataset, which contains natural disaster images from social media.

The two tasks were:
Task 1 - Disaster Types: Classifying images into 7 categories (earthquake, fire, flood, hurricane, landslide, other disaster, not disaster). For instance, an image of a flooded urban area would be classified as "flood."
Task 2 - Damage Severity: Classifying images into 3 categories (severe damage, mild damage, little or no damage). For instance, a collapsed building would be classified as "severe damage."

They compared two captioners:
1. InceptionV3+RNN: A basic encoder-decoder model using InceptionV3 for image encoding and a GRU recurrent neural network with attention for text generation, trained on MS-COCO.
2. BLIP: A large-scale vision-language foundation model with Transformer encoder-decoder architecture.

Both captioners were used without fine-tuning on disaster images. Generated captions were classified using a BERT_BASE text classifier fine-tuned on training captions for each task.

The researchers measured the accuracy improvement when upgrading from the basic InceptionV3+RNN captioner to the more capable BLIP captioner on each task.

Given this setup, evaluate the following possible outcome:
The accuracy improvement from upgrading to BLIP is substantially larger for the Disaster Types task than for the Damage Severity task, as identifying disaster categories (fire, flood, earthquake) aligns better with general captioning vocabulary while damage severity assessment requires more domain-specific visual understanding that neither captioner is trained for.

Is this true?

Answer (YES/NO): YES